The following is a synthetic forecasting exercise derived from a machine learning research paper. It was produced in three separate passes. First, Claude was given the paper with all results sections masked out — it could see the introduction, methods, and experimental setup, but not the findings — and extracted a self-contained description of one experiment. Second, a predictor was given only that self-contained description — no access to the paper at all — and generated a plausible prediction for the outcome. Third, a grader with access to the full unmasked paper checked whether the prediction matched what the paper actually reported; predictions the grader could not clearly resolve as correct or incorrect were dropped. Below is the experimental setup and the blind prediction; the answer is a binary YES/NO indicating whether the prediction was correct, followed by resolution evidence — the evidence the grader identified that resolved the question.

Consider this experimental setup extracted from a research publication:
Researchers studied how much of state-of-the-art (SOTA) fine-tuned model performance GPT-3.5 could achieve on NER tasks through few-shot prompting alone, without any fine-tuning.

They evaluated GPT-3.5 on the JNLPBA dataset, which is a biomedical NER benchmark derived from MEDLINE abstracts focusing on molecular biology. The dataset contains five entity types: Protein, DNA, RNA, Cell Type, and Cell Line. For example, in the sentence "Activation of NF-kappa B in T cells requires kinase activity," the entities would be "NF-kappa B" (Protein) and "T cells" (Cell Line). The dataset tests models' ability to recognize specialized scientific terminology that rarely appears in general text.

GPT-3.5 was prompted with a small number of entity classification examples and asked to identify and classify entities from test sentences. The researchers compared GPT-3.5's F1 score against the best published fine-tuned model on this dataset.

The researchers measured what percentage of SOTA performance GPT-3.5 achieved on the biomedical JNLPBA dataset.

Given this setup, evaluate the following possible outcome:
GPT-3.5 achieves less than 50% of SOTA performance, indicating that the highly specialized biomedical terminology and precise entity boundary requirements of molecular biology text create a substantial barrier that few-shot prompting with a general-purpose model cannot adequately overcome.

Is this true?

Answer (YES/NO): NO